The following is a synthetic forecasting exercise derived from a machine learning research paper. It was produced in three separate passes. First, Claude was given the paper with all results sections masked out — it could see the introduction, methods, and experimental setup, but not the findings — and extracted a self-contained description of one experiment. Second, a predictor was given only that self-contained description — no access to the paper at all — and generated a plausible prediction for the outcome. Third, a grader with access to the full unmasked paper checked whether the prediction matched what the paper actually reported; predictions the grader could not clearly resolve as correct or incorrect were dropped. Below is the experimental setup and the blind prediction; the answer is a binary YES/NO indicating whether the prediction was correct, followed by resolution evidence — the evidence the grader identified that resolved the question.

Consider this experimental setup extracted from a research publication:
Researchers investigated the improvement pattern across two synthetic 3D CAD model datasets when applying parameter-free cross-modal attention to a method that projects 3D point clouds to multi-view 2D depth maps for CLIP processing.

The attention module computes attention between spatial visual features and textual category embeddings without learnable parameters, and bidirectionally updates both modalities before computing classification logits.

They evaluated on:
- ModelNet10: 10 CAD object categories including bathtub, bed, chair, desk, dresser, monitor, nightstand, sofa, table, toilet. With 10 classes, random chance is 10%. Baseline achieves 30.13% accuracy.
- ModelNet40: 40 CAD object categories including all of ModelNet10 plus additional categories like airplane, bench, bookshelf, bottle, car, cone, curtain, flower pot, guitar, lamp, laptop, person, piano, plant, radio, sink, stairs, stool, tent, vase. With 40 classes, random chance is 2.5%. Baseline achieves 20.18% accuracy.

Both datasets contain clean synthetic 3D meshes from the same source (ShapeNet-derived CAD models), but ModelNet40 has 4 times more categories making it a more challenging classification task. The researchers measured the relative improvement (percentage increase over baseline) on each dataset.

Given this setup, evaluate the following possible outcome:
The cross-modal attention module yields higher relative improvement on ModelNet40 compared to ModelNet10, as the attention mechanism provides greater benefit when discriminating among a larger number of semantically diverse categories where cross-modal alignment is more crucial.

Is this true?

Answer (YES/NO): NO